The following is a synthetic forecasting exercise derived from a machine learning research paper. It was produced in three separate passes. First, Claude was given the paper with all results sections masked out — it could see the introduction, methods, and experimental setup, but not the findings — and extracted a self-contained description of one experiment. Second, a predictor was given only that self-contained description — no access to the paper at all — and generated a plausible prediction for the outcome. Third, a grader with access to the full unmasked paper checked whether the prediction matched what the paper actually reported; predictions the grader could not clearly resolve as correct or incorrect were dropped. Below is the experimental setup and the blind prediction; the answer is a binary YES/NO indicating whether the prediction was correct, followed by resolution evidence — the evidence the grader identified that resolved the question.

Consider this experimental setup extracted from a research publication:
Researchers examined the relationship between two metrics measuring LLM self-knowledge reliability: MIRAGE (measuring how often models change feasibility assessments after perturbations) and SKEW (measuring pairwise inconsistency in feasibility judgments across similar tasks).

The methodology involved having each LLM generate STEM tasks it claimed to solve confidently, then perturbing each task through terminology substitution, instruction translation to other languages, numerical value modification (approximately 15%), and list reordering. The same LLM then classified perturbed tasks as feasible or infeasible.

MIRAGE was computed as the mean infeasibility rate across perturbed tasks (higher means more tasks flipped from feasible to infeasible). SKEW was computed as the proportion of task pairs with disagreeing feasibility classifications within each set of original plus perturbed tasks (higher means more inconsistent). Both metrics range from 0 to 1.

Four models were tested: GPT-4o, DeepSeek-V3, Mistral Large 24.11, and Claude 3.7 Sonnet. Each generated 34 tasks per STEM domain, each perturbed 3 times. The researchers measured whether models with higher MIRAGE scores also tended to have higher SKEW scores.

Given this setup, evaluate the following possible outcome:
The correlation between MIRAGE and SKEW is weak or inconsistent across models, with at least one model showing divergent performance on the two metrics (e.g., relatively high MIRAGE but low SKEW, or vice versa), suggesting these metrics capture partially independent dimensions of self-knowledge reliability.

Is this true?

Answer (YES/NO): NO